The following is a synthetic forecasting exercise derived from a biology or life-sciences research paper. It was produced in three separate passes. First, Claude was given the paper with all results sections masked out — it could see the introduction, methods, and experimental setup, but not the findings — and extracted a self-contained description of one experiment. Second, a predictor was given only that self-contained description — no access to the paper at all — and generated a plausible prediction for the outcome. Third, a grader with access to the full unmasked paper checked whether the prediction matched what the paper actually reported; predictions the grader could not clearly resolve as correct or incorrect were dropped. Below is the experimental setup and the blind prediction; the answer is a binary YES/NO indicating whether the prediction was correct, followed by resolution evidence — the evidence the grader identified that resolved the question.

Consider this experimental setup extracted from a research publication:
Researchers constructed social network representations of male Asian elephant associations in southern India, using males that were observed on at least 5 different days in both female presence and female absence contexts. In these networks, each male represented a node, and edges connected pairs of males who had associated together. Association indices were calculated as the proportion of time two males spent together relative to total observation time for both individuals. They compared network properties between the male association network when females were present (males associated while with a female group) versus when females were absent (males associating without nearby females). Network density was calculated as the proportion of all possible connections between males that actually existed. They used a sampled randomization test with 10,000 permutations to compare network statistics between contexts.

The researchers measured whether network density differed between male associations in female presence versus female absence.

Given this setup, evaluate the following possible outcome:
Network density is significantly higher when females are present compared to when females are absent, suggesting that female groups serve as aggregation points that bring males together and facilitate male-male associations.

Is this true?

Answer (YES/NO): NO